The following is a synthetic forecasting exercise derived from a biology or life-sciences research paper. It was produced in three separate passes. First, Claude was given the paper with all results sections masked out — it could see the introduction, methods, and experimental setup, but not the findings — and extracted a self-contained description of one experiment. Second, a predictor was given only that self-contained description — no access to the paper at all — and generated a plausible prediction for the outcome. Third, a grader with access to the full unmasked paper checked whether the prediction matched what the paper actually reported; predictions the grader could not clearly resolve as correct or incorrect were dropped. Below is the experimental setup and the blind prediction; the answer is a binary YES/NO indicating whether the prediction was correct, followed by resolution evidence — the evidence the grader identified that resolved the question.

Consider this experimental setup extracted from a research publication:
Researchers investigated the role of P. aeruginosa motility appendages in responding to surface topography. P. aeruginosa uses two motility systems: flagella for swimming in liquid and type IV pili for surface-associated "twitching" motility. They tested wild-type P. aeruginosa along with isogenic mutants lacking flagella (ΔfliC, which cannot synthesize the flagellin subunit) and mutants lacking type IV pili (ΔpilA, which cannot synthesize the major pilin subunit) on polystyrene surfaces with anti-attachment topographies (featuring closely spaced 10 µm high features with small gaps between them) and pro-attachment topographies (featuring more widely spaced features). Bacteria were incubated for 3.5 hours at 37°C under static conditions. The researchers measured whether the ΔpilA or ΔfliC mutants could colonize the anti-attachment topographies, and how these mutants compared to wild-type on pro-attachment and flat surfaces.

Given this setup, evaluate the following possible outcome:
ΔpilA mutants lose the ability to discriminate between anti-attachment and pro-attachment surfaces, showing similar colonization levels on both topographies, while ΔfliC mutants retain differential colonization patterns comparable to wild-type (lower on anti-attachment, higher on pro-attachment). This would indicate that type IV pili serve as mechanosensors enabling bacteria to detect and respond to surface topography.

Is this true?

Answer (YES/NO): NO